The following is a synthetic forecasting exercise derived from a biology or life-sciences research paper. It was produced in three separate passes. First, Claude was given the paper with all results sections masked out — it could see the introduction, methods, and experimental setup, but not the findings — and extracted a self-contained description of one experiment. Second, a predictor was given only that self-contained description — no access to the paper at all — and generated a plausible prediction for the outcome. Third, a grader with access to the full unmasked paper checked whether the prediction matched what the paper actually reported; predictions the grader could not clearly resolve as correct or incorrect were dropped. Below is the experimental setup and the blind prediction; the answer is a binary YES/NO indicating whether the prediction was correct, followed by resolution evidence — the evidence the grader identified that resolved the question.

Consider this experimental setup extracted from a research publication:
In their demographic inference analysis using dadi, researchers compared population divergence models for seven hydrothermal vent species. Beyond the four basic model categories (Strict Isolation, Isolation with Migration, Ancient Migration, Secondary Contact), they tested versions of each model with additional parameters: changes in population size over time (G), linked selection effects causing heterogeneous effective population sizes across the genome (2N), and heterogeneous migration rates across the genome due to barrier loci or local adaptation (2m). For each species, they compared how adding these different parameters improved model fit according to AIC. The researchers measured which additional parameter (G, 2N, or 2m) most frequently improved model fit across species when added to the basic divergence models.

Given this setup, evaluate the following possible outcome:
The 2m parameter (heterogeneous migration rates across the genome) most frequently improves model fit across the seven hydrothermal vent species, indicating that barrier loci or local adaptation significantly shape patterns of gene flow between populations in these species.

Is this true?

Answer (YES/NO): NO